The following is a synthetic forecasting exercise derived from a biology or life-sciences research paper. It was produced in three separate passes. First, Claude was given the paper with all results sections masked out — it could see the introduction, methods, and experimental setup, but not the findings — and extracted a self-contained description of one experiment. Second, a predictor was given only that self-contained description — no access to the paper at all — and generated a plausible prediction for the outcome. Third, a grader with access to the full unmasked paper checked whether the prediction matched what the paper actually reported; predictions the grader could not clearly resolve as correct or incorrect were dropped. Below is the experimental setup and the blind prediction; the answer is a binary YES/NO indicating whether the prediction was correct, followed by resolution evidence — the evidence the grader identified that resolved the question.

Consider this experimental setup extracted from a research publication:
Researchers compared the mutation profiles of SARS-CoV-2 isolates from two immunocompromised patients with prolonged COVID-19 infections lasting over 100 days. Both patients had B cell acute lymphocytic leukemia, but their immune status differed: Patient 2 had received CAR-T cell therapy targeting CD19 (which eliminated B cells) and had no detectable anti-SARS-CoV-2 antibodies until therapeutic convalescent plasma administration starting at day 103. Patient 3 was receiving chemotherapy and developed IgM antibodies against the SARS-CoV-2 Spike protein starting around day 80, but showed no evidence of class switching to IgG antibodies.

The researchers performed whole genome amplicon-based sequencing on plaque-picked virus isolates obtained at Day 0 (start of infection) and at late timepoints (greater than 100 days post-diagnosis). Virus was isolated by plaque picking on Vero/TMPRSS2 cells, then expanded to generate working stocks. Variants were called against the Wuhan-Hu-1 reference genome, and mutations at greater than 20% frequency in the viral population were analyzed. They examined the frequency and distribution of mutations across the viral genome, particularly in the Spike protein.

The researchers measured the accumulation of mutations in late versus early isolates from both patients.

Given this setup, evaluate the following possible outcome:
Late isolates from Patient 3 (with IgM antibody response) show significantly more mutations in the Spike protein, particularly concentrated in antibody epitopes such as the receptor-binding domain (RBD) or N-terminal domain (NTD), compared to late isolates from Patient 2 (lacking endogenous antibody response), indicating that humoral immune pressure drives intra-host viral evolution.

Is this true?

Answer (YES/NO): YES